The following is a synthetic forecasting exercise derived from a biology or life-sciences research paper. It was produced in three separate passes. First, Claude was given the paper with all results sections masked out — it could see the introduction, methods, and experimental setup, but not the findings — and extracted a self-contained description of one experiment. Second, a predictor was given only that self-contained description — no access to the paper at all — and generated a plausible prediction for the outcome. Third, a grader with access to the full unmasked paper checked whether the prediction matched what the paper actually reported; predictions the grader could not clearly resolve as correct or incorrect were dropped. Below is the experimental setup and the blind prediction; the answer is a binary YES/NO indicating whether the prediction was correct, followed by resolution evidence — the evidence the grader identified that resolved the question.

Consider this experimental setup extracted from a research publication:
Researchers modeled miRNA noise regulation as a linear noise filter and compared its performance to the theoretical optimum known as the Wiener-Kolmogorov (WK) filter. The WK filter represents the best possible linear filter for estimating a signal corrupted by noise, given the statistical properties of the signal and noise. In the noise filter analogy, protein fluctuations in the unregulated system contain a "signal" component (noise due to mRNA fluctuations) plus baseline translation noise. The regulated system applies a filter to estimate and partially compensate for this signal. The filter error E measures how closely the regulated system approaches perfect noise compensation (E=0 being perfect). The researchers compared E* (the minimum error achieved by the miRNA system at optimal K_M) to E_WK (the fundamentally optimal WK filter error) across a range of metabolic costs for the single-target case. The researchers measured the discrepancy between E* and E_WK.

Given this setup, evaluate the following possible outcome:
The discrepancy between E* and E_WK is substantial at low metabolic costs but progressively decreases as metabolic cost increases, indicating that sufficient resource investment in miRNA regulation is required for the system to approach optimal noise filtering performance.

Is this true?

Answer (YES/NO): NO